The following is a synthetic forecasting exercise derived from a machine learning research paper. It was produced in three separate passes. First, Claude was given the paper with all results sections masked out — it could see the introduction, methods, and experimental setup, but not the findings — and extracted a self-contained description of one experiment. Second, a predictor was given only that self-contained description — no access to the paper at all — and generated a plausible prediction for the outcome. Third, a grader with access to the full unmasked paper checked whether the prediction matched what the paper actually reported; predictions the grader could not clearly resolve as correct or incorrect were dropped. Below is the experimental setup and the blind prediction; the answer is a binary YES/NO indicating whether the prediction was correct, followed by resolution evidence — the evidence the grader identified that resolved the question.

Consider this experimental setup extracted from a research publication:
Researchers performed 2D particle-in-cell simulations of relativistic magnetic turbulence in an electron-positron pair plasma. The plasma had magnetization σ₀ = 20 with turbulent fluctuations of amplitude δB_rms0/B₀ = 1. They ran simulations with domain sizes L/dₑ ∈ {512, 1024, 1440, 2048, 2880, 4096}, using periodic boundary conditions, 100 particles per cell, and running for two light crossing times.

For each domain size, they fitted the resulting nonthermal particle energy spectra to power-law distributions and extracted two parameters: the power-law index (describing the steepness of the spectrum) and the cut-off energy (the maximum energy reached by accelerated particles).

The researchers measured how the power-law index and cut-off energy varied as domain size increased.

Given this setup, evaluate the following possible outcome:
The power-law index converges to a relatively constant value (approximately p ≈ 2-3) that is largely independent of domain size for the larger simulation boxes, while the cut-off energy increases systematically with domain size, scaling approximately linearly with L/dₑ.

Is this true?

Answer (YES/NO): NO